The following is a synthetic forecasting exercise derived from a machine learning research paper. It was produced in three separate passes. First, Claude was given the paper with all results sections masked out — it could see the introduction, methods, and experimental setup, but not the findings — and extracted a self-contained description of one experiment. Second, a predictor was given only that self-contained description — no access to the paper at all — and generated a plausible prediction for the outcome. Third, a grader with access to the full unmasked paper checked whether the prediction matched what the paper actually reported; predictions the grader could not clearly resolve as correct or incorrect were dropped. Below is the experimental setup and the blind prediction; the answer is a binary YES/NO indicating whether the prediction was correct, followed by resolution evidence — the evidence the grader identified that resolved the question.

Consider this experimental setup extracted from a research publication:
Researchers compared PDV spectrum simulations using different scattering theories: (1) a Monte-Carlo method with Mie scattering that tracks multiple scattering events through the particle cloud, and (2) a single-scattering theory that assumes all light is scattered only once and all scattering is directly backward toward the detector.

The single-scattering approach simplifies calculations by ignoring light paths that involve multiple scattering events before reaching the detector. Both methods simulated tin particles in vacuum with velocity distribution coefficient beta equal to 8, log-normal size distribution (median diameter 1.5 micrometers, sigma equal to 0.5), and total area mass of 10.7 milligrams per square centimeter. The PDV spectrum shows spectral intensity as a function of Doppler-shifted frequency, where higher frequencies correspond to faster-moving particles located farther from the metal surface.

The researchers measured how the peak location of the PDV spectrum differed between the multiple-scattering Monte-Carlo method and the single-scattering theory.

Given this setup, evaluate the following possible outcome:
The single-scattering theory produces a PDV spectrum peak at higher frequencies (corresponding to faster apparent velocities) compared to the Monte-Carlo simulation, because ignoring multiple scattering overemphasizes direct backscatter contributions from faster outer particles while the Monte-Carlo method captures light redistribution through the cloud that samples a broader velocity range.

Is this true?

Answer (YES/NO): YES